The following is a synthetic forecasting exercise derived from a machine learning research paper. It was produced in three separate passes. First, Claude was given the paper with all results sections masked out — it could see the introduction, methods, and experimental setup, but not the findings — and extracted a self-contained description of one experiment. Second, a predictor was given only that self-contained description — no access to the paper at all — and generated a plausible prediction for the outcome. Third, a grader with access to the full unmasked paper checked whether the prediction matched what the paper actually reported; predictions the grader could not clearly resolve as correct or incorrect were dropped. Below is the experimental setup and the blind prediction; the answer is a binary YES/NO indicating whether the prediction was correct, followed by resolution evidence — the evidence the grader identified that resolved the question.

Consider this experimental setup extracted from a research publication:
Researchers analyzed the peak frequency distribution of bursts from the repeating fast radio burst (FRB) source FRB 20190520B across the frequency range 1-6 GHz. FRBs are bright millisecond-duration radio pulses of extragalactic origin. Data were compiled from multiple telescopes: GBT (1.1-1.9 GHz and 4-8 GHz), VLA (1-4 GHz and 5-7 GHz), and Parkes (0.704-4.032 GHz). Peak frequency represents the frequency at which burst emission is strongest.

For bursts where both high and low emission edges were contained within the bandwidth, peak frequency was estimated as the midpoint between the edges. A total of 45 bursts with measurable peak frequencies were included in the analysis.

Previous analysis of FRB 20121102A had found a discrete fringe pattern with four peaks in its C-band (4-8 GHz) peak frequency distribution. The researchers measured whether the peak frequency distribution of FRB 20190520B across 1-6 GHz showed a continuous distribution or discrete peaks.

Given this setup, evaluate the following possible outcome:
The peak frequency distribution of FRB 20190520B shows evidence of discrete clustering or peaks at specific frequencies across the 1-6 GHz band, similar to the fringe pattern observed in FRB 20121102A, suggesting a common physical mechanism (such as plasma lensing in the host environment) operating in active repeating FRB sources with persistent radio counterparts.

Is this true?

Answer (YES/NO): YES